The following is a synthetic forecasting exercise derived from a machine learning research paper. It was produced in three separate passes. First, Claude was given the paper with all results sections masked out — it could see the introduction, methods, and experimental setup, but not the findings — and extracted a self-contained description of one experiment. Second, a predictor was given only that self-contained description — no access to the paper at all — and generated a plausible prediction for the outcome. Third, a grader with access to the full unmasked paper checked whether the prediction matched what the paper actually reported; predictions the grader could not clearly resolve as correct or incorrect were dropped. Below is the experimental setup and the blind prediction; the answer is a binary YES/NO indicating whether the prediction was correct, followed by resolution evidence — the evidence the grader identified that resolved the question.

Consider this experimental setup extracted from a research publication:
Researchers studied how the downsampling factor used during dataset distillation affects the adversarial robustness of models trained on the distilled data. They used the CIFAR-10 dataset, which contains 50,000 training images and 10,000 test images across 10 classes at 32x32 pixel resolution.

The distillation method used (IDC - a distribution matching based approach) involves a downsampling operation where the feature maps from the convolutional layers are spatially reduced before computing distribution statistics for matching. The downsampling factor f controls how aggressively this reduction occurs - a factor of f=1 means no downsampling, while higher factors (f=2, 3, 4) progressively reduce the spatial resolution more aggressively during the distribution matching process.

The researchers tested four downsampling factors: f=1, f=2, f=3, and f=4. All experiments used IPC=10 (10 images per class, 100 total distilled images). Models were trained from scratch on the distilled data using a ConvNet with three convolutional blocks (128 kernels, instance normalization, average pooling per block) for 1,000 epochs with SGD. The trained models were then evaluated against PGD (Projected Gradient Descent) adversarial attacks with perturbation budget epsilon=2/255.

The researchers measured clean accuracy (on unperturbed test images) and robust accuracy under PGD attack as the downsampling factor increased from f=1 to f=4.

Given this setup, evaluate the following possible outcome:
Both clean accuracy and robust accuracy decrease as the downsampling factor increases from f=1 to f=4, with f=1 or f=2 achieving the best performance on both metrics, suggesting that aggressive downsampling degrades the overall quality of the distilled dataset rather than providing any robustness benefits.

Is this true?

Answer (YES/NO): NO